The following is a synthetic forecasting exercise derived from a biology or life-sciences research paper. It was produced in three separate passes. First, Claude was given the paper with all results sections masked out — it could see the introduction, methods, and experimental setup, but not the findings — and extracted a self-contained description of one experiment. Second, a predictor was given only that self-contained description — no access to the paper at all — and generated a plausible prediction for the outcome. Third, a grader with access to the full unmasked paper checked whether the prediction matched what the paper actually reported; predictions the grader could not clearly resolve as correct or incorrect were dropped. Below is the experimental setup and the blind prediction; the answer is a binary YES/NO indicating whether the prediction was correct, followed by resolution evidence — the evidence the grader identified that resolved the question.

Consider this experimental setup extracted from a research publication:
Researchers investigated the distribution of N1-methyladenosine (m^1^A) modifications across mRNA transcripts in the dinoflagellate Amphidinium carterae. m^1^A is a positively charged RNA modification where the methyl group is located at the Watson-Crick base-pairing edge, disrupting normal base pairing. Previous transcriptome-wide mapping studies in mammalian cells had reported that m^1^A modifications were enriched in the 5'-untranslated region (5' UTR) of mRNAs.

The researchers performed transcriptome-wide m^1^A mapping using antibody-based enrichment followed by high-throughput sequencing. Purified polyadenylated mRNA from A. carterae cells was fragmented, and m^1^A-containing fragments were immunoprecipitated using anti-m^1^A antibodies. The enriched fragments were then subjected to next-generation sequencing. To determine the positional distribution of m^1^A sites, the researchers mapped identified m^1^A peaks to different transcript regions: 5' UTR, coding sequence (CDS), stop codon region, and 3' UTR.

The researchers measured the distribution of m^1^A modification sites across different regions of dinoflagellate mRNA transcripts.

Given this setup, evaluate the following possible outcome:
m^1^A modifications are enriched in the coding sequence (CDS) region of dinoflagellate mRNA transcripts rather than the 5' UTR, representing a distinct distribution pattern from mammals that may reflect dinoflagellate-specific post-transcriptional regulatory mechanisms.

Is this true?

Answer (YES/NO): NO